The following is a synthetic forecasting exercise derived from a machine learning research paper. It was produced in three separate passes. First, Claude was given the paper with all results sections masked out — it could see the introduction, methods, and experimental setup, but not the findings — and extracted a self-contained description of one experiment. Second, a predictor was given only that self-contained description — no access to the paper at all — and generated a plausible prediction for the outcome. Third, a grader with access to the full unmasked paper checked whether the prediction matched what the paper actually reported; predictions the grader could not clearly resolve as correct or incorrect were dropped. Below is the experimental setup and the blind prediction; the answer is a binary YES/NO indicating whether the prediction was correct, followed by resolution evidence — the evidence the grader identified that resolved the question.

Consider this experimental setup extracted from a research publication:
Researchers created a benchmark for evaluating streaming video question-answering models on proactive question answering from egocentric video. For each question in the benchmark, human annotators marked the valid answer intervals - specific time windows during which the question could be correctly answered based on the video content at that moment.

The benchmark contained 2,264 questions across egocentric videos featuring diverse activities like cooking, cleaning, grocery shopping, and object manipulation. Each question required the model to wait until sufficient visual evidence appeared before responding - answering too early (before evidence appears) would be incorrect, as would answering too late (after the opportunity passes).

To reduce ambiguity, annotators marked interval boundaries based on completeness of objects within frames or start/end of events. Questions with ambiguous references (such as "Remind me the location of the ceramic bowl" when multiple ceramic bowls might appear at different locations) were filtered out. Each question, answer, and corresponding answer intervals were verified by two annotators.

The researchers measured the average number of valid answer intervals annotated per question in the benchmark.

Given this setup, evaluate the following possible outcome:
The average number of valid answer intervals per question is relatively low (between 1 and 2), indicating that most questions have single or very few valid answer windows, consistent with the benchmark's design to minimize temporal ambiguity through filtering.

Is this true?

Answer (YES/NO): NO